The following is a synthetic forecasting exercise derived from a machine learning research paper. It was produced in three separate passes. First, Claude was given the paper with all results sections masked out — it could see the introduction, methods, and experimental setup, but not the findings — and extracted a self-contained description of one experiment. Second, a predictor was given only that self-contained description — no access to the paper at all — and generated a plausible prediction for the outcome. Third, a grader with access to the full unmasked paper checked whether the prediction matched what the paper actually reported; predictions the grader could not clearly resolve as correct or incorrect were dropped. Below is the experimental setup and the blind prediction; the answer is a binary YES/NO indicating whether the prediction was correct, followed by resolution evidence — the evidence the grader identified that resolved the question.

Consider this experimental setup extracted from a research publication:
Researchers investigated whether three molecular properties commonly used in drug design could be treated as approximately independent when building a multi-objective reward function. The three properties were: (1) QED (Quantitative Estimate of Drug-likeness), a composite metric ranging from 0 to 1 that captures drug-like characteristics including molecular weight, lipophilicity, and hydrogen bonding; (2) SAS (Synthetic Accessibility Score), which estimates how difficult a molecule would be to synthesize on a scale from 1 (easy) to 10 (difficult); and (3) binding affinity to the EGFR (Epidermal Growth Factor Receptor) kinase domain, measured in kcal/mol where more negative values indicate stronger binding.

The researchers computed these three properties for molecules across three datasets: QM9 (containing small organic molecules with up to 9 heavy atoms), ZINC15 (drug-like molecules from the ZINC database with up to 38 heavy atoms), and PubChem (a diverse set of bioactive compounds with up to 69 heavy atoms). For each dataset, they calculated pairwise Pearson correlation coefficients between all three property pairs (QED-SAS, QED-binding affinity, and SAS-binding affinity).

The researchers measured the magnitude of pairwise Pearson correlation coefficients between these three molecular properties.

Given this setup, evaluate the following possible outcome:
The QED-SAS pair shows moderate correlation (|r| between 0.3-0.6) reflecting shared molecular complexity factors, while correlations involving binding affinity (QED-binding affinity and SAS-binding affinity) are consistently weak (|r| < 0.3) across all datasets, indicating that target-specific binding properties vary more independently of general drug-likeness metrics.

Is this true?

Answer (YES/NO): NO